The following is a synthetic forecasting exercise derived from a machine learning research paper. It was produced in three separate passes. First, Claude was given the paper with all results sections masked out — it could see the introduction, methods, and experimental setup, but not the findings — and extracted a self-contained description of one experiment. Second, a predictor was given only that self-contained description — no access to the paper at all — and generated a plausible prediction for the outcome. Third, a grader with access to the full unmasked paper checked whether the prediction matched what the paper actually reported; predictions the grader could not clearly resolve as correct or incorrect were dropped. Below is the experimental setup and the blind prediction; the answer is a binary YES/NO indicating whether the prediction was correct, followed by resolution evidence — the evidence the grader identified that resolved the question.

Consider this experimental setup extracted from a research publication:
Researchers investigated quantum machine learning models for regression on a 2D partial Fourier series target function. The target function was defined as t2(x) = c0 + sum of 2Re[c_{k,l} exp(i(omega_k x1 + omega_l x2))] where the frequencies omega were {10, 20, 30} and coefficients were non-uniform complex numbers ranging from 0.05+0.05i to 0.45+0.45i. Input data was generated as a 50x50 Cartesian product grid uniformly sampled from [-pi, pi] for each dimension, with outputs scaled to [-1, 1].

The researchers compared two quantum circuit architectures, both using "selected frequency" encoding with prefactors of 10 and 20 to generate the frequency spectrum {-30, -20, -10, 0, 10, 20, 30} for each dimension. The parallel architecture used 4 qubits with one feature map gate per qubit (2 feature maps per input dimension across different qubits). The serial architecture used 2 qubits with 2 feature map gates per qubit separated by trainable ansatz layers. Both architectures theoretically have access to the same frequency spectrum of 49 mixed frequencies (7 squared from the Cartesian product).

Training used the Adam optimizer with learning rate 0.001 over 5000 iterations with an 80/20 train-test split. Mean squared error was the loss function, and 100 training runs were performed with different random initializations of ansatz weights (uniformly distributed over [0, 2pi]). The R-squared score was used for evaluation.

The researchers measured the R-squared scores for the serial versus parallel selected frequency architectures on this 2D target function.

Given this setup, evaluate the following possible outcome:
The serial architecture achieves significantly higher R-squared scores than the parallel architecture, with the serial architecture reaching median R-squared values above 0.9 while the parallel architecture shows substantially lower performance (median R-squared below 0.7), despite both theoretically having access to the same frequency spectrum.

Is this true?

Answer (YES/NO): NO